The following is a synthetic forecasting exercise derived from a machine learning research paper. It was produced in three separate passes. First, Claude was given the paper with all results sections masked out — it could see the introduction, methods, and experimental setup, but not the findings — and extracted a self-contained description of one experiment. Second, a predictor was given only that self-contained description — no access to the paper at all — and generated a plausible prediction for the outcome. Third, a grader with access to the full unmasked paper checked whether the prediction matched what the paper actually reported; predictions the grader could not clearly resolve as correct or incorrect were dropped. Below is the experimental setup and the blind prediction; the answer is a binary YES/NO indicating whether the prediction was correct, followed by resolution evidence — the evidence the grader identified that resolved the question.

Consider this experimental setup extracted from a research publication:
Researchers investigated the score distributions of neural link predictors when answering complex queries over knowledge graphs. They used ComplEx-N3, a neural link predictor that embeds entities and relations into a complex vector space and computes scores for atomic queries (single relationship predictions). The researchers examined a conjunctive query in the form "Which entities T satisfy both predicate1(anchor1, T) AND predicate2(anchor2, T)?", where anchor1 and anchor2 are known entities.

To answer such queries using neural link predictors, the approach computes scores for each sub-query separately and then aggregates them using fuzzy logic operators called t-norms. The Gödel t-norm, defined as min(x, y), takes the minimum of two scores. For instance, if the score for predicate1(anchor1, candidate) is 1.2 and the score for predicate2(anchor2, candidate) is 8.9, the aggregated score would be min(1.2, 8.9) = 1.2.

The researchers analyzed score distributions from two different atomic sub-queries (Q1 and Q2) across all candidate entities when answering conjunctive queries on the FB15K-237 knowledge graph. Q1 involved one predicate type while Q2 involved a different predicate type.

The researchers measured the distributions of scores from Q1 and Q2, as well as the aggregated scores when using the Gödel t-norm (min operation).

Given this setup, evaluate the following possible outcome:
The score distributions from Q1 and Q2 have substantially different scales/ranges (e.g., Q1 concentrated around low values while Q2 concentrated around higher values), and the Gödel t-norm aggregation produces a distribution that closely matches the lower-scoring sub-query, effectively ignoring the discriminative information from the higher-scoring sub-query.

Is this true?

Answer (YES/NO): YES